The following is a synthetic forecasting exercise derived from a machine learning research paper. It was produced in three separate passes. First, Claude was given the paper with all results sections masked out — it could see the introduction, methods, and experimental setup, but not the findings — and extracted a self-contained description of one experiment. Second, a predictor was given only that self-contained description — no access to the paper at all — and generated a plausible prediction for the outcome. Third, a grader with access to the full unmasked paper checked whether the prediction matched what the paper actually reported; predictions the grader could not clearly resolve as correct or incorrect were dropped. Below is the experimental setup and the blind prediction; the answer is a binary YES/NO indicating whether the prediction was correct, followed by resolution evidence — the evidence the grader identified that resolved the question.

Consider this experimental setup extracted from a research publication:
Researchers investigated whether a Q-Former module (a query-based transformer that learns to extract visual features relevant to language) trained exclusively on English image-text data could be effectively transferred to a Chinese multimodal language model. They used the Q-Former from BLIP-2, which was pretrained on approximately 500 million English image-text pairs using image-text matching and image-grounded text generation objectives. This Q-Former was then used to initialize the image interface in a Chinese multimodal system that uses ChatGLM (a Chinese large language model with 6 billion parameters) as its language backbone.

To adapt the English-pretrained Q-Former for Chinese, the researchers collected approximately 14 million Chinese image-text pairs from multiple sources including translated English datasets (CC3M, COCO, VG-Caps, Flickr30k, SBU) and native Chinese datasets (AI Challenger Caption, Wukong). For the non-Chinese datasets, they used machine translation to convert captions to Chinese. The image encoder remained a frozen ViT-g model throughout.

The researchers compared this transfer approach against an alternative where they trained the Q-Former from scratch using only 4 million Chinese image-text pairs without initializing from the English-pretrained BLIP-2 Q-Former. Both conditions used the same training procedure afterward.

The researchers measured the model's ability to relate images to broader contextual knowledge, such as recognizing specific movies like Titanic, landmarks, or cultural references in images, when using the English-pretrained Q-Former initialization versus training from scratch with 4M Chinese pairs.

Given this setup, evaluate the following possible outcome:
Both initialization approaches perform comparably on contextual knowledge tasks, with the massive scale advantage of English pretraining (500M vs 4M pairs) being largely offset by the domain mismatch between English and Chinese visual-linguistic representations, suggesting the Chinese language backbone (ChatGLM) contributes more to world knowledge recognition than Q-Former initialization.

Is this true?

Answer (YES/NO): NO